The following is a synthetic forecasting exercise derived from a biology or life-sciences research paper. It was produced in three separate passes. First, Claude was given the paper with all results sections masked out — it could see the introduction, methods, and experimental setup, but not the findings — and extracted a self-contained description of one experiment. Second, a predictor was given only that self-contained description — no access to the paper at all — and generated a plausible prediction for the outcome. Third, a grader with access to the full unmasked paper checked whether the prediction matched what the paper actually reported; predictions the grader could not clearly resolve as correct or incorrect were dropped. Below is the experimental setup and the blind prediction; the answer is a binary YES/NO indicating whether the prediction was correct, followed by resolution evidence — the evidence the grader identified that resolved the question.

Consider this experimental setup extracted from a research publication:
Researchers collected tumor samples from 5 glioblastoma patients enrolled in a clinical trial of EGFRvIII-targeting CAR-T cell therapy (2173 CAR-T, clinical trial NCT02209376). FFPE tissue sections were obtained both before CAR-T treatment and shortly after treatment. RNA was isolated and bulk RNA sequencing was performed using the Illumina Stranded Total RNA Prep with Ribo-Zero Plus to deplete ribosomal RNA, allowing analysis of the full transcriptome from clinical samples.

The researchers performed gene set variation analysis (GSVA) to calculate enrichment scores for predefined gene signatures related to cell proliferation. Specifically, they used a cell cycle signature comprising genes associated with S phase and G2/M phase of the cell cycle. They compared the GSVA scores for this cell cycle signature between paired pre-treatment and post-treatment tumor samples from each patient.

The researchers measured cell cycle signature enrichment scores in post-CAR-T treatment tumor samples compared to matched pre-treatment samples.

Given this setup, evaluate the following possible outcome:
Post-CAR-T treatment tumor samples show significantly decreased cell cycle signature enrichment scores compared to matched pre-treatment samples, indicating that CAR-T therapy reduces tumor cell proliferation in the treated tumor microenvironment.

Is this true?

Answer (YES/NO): YES